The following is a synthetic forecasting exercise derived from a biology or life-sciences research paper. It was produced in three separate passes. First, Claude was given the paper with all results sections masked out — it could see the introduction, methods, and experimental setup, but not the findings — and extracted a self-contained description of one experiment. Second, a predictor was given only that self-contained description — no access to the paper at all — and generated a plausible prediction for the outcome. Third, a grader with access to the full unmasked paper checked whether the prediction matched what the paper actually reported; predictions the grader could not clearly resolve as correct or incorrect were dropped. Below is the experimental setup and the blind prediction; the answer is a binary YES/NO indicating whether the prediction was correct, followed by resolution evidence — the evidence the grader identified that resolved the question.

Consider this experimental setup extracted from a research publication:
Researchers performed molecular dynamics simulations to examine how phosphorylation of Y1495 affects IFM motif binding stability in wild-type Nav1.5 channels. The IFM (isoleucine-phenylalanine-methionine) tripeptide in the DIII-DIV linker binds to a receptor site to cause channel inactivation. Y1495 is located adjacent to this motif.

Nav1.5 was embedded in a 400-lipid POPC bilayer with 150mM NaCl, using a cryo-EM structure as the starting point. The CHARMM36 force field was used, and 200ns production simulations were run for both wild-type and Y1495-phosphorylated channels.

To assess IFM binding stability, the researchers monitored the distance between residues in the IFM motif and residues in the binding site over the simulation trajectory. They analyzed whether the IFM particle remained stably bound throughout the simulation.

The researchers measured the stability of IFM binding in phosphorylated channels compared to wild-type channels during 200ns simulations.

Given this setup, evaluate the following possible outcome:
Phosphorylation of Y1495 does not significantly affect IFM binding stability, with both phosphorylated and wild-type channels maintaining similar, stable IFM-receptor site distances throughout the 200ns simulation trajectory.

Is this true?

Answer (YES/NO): NO